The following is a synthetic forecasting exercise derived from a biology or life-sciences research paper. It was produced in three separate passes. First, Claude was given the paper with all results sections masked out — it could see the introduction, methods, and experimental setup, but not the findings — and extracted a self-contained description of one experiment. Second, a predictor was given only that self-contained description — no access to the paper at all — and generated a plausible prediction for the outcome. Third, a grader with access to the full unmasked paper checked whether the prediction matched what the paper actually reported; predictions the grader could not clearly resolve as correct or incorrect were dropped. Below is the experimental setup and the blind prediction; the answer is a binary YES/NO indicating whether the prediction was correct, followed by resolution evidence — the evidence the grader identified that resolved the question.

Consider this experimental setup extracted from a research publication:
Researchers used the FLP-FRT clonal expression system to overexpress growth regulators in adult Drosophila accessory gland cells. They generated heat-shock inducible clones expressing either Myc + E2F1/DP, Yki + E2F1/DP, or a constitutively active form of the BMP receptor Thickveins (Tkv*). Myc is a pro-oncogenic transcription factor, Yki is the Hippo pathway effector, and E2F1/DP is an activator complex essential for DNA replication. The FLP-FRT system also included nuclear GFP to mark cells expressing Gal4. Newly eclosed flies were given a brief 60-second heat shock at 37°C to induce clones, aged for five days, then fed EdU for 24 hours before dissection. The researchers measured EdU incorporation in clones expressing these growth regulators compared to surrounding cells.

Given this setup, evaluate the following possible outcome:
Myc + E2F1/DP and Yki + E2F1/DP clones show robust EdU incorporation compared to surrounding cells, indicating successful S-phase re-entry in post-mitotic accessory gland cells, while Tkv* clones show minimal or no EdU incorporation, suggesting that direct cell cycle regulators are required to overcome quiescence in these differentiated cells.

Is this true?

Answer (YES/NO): NO